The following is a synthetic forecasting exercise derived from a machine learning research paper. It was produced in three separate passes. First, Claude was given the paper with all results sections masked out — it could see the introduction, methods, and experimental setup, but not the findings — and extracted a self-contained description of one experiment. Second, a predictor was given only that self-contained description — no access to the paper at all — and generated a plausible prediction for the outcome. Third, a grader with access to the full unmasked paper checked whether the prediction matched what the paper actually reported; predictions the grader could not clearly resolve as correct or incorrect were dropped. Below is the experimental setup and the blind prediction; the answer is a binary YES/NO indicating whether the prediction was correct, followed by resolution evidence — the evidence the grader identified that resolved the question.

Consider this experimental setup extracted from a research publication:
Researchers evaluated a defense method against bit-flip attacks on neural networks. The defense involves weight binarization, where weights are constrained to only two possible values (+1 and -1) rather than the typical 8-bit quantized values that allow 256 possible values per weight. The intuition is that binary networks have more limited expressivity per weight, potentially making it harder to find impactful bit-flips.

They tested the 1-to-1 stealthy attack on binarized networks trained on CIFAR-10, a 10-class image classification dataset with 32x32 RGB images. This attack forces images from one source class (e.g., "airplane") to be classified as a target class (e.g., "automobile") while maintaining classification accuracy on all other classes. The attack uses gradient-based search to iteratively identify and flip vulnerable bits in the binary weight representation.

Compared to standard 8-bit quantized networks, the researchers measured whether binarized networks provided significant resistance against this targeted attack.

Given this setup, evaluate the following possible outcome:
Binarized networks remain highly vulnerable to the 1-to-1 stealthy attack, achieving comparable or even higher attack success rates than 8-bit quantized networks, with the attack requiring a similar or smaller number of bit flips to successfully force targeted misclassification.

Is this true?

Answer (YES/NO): NO